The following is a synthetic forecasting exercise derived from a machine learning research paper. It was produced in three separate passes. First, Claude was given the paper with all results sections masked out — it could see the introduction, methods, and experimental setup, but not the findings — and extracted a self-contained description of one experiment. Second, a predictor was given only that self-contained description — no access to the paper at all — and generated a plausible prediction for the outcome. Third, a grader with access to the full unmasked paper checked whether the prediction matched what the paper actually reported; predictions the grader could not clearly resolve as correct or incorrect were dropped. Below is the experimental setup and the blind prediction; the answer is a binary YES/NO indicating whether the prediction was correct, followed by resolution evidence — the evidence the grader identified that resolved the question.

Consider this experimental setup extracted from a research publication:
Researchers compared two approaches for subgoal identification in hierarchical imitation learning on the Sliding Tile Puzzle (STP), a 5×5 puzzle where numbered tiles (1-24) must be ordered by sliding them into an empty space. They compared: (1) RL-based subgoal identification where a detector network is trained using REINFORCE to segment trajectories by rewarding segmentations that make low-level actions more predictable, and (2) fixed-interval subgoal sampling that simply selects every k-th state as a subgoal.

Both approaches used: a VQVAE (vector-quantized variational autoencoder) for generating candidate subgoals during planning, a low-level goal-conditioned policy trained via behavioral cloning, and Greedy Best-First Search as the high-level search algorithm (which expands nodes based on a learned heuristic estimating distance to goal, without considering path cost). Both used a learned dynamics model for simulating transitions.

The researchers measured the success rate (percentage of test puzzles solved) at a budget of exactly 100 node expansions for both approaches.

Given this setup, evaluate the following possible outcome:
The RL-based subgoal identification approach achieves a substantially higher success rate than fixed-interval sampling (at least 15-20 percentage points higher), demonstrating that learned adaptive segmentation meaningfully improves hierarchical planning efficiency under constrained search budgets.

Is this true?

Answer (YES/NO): YES